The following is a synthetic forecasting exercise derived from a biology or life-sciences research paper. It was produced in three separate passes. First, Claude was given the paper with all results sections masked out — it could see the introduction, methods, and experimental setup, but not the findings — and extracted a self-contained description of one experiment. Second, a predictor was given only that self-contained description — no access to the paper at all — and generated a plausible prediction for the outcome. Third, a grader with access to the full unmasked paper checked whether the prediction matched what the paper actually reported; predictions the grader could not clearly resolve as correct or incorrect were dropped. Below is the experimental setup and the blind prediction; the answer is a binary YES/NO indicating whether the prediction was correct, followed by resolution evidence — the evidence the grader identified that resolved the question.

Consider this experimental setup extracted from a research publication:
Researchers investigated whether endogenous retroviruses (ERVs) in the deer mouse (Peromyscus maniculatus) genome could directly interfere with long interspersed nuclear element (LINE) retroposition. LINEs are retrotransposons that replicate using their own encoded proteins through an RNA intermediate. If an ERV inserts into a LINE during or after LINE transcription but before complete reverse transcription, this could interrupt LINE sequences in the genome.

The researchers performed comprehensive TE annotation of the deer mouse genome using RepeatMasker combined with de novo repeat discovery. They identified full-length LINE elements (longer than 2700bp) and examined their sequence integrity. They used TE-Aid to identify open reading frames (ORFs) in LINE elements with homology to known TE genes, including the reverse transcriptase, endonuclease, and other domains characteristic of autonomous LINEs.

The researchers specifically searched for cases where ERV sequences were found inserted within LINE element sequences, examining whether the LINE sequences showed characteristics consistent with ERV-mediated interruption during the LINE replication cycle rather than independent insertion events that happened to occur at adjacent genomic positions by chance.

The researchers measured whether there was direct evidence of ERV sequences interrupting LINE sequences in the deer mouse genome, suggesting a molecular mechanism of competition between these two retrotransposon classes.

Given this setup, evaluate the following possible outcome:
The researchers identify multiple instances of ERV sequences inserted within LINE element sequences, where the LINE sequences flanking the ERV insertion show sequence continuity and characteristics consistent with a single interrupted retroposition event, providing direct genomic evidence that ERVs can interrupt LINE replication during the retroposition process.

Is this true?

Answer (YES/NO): YES